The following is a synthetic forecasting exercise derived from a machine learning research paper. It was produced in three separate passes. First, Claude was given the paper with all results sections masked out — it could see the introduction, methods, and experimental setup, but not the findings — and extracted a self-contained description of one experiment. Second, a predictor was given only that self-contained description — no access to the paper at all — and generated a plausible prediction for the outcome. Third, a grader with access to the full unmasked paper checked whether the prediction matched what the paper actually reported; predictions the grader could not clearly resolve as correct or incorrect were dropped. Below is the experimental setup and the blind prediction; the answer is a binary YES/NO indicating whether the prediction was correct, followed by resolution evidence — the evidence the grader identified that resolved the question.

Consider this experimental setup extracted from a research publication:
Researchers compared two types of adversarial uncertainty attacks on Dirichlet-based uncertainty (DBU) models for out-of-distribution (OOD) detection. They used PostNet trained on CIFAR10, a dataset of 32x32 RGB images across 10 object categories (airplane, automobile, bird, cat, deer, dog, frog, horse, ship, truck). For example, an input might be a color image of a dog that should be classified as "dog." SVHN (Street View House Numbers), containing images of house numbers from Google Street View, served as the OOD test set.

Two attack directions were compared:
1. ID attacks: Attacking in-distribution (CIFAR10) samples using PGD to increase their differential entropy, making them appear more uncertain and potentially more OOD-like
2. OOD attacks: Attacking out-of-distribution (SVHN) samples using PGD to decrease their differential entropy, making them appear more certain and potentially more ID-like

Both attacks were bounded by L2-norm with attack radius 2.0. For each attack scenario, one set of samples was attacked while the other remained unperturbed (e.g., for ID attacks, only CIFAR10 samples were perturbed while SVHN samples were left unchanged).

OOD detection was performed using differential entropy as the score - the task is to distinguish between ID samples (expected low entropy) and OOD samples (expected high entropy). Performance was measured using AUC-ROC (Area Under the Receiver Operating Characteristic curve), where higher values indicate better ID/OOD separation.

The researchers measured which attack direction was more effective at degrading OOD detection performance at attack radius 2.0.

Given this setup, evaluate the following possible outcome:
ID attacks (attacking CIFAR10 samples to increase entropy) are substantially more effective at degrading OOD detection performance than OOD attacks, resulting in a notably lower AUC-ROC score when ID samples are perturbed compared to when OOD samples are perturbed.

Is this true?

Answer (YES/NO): YES